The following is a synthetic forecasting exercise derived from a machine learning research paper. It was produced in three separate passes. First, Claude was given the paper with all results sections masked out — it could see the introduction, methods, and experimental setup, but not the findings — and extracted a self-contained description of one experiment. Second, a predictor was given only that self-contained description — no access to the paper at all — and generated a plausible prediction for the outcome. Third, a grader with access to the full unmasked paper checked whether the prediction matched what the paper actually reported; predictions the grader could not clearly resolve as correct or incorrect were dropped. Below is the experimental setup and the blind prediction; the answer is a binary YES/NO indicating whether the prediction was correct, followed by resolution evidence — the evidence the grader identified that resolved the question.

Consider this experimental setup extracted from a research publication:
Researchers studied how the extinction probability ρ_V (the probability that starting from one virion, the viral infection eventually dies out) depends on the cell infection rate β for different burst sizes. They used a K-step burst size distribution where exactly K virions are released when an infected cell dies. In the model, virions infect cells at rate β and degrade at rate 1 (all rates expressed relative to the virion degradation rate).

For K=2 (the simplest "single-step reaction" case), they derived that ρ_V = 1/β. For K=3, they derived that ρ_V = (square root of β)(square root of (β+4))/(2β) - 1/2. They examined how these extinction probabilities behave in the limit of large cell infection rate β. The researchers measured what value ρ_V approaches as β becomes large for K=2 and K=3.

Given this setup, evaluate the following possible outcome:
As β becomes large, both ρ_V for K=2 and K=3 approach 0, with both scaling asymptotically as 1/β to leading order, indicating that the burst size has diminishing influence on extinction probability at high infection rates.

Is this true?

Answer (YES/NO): YES